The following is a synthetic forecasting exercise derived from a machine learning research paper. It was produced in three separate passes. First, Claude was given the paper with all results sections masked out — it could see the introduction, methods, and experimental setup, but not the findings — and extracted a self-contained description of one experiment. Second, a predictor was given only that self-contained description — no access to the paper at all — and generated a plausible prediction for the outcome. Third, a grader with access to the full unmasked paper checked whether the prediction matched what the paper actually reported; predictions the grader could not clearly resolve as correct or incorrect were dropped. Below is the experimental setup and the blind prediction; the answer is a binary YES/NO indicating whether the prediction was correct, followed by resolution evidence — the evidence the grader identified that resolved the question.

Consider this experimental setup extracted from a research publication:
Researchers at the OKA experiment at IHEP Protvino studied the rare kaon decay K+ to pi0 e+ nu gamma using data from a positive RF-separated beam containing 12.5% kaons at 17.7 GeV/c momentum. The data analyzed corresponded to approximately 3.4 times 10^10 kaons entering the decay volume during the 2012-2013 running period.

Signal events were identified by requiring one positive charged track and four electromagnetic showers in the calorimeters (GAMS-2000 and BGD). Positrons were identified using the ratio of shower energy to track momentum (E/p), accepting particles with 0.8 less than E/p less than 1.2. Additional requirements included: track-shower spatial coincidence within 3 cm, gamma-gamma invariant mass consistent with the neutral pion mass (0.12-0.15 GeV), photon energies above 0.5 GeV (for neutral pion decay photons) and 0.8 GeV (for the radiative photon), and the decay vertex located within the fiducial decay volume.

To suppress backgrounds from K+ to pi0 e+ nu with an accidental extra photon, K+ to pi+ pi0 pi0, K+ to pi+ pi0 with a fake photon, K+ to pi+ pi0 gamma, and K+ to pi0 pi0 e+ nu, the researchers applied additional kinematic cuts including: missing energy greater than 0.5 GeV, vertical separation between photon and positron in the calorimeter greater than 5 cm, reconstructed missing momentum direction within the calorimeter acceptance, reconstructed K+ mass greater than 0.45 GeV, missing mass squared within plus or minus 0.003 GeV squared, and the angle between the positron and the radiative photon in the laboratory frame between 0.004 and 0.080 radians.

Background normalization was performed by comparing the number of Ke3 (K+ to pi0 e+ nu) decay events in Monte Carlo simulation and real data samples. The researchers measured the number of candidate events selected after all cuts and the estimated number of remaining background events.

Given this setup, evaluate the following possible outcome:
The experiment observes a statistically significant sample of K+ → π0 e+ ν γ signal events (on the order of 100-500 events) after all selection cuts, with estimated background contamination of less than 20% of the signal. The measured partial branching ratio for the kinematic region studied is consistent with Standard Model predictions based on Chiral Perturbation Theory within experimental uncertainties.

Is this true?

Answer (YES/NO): NO